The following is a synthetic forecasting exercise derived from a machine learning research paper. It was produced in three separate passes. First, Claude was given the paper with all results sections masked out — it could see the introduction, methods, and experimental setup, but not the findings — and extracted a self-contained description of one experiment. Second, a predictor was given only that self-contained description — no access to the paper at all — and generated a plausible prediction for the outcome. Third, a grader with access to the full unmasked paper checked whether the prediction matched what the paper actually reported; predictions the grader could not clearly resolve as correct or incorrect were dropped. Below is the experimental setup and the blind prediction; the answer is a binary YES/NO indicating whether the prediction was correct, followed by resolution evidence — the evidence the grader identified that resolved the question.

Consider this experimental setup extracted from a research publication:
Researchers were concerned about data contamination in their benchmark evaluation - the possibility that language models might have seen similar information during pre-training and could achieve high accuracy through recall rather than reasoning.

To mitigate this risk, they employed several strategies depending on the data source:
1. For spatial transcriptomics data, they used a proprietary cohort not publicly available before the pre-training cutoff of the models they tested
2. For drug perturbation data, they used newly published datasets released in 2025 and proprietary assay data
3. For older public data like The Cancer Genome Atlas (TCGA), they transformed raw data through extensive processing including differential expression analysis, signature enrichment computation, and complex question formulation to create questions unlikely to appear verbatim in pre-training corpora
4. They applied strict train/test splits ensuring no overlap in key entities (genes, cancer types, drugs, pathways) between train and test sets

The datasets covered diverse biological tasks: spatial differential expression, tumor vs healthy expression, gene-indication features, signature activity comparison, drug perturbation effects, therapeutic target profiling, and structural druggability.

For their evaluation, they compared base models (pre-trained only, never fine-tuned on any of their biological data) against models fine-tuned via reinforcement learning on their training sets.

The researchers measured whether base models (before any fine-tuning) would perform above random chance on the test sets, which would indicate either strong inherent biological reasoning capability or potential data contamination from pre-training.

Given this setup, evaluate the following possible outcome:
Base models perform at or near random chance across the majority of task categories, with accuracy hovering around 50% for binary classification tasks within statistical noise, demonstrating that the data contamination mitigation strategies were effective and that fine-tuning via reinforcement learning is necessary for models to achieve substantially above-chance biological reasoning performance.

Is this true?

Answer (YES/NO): NO